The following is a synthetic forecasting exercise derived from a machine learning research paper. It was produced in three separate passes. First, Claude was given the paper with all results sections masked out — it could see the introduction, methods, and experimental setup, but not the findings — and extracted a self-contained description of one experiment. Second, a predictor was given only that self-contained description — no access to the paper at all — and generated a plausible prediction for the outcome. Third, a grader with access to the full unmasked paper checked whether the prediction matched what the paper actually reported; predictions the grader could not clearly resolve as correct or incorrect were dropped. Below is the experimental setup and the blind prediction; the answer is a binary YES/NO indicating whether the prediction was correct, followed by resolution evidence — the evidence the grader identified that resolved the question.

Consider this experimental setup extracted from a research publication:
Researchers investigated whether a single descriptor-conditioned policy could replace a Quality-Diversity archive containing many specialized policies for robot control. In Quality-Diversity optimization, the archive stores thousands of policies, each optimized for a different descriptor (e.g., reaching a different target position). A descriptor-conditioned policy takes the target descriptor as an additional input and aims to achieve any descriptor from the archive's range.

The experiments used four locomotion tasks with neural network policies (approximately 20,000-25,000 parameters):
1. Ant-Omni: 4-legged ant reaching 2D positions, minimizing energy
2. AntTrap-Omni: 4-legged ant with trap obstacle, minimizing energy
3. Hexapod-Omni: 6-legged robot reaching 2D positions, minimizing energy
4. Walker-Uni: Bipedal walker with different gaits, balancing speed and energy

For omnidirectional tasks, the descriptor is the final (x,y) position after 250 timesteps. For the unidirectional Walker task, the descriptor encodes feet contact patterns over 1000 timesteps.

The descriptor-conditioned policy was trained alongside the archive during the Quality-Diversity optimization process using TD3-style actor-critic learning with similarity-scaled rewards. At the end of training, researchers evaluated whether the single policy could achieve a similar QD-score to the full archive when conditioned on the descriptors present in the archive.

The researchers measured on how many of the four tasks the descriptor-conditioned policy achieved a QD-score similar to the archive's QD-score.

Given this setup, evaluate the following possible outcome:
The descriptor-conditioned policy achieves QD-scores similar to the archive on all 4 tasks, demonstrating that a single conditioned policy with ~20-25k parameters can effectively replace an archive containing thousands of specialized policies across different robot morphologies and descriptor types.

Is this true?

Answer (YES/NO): NO